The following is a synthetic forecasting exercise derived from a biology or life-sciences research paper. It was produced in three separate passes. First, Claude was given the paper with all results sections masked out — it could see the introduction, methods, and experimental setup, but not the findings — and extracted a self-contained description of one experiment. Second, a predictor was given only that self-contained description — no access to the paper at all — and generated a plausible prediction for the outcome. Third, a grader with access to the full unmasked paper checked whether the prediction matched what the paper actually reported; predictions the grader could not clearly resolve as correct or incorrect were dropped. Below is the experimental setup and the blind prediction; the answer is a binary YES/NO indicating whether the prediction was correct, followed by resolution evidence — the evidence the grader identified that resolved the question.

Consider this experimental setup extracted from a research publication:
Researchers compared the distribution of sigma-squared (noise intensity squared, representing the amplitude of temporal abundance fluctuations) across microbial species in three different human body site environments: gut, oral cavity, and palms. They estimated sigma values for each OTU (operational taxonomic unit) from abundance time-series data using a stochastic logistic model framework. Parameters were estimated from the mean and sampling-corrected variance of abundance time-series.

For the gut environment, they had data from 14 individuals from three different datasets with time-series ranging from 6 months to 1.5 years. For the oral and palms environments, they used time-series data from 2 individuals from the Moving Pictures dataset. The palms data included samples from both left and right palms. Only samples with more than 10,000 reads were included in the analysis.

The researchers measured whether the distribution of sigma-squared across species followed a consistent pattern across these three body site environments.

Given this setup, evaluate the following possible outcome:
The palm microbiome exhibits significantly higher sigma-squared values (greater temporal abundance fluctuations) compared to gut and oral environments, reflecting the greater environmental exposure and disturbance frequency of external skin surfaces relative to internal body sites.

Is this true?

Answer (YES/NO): NO